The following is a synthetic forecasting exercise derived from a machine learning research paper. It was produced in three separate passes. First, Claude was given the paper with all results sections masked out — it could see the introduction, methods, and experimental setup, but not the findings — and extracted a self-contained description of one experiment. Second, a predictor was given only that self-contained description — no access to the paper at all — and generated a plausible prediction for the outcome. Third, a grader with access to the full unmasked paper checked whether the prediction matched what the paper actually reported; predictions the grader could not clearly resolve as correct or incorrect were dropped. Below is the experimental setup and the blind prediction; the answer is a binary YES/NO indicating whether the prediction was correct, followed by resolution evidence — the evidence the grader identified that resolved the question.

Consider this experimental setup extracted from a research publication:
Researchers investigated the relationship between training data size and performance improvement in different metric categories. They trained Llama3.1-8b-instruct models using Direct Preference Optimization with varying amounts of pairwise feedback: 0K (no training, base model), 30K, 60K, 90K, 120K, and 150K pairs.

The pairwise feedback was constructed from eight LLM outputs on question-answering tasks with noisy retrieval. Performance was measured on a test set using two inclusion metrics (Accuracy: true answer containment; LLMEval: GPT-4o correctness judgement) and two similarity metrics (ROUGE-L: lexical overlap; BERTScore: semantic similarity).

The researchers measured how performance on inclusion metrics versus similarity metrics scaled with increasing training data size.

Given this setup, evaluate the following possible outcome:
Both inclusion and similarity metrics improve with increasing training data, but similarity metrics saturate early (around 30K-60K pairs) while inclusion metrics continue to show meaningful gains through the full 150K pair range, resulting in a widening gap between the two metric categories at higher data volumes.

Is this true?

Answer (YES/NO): NO